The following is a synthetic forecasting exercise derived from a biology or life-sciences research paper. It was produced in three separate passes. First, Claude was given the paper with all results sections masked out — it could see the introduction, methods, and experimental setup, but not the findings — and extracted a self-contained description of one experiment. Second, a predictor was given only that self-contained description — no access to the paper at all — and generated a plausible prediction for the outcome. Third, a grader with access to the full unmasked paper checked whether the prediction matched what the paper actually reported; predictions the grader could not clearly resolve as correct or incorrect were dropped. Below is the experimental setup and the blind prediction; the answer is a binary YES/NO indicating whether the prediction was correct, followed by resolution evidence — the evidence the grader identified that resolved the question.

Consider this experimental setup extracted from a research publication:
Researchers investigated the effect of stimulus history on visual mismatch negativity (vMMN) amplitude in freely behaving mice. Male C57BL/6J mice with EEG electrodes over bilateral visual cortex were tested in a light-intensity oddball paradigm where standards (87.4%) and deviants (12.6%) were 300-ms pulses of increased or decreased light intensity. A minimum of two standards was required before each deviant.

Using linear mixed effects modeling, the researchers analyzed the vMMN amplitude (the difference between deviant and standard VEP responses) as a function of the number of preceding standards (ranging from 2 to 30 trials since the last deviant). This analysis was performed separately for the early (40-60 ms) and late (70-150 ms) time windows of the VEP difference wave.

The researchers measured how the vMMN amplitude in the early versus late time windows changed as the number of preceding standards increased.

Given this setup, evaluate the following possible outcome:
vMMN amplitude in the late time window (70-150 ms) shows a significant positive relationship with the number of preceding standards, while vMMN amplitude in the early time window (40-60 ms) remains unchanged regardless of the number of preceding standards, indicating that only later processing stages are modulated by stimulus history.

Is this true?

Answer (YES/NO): NO